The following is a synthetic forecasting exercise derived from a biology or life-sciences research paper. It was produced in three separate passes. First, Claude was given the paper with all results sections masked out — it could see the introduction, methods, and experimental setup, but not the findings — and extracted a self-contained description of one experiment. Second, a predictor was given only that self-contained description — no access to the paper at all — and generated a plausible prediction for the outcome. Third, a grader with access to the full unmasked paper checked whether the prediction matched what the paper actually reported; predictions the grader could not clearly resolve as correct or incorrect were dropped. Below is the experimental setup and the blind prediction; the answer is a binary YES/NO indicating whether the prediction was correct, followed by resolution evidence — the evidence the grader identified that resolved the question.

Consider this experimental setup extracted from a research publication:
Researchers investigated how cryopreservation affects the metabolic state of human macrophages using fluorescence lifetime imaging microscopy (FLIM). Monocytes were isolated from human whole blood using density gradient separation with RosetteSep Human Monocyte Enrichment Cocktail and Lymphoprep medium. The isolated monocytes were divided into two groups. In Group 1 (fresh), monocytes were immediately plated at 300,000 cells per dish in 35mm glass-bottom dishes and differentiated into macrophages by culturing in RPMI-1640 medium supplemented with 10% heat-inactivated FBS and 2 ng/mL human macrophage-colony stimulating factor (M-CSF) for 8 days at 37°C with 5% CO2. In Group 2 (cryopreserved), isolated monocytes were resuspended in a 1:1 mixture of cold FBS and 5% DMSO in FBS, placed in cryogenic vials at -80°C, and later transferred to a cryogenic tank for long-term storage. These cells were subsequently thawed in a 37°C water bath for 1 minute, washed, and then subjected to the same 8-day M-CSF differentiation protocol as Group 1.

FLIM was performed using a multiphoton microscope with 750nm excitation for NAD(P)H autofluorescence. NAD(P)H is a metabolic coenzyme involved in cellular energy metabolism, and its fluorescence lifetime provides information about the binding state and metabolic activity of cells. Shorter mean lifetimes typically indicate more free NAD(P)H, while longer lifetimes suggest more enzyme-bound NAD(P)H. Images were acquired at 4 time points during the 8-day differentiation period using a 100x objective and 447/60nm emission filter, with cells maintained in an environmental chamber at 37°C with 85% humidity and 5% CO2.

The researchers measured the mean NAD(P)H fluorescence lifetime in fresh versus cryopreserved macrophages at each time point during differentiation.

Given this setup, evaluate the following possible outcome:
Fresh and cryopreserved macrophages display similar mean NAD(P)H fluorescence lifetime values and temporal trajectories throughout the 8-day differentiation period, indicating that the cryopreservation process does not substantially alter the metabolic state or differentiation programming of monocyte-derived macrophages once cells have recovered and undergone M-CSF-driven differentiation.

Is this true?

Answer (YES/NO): NO